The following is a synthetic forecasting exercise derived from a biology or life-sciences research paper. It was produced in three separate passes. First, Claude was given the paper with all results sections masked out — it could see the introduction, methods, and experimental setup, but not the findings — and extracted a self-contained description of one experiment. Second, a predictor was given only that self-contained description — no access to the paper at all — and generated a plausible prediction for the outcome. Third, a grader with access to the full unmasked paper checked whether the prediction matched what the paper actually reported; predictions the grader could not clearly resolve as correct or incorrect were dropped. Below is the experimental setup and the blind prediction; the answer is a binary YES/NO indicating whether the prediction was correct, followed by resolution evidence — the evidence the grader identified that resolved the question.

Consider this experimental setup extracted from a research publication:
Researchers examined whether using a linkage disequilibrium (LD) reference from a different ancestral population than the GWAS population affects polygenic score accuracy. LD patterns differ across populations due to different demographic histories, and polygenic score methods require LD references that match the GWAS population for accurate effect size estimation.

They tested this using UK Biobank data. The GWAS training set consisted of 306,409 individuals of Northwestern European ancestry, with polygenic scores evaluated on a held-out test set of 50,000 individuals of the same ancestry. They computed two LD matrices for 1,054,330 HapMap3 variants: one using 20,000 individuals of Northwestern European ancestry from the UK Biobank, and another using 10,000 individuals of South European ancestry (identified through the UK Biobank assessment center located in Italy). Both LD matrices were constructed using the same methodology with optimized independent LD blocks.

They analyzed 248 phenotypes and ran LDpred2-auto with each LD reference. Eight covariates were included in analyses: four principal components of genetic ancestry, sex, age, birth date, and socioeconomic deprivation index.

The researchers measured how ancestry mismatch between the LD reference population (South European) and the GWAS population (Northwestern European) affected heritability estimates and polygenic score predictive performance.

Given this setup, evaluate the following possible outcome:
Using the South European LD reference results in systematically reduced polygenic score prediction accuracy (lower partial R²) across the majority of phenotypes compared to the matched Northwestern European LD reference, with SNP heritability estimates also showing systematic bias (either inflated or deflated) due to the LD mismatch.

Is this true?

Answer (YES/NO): NO